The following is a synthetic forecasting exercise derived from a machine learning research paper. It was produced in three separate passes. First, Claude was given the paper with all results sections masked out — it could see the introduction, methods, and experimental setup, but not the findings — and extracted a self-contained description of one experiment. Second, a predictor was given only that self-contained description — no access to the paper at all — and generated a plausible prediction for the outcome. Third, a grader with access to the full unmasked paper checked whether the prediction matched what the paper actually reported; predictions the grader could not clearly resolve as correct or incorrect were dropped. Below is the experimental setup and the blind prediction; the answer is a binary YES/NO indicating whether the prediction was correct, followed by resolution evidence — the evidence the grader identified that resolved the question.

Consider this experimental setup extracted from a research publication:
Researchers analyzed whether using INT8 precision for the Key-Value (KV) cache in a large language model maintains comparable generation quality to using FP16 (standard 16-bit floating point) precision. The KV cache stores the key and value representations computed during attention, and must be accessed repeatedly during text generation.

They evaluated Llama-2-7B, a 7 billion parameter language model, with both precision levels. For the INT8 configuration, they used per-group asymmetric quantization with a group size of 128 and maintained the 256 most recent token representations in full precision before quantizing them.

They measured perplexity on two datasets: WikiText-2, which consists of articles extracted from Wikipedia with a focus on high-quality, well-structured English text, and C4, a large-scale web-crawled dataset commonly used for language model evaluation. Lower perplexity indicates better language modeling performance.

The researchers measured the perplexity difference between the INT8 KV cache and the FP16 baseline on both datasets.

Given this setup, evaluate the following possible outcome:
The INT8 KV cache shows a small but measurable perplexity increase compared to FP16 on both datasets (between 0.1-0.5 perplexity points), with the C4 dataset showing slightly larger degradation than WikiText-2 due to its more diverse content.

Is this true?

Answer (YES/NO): NO